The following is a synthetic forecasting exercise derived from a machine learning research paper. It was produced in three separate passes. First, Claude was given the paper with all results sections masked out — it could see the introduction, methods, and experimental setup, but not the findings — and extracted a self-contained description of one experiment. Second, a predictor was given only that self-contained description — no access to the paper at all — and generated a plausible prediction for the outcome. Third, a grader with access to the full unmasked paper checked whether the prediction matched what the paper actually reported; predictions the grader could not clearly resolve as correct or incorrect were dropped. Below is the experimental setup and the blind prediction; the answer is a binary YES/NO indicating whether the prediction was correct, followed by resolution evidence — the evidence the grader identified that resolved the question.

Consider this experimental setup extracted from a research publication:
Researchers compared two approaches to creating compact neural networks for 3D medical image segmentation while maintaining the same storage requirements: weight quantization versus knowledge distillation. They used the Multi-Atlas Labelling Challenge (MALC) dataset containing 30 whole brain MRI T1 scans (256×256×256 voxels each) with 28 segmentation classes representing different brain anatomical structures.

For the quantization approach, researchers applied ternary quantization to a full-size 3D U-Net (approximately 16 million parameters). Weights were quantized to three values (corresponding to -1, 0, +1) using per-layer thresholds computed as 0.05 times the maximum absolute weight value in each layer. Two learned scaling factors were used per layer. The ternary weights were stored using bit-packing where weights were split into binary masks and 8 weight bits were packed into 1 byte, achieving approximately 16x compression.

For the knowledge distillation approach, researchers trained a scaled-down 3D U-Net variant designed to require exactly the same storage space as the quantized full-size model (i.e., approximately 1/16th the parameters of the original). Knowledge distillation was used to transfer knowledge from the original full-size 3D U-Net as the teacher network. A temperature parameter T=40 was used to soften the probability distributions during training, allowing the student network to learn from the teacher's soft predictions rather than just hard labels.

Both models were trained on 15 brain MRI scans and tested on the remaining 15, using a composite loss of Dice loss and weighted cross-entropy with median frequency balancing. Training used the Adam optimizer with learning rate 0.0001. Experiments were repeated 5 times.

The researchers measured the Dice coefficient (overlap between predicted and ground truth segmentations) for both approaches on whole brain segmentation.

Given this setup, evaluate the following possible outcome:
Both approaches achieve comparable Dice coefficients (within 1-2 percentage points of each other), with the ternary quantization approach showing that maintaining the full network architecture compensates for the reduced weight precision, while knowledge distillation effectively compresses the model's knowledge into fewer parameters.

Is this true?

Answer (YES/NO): NO